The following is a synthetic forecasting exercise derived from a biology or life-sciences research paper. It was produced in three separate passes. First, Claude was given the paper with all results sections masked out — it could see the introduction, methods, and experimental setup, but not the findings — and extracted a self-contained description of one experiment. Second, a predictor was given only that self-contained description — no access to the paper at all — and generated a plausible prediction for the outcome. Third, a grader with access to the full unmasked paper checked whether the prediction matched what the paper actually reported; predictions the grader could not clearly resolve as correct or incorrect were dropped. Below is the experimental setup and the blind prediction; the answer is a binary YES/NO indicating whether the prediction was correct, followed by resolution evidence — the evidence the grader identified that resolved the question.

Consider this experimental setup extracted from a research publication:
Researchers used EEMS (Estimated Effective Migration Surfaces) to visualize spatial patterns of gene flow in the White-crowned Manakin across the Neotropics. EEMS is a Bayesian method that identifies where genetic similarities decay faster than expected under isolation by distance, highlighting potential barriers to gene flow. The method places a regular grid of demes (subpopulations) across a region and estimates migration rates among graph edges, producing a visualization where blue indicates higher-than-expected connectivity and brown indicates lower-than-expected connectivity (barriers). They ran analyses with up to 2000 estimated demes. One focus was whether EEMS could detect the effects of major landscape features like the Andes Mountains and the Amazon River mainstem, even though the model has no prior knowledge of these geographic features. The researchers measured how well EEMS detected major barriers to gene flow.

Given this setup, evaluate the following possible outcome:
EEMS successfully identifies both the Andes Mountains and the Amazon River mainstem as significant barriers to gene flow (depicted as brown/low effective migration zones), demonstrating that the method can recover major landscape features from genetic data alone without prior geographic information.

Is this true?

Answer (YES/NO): YES